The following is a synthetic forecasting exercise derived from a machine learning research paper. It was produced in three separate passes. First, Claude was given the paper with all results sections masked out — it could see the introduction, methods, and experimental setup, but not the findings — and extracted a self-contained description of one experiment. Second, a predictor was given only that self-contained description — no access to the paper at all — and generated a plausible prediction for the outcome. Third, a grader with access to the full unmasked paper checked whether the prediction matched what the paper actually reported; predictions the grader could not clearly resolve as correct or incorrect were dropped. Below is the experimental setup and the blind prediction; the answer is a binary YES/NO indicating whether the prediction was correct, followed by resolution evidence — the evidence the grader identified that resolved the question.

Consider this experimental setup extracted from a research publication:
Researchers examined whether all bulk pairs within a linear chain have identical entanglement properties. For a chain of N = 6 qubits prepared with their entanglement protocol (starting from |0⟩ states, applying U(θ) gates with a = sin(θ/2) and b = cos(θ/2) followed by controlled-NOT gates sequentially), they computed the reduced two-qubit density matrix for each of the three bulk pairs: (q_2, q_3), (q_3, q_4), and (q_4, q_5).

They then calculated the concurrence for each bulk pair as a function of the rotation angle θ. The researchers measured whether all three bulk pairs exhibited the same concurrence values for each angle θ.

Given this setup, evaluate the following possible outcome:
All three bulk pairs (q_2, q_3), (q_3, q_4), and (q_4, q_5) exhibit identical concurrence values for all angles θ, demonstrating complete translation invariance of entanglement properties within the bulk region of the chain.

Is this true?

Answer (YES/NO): YES